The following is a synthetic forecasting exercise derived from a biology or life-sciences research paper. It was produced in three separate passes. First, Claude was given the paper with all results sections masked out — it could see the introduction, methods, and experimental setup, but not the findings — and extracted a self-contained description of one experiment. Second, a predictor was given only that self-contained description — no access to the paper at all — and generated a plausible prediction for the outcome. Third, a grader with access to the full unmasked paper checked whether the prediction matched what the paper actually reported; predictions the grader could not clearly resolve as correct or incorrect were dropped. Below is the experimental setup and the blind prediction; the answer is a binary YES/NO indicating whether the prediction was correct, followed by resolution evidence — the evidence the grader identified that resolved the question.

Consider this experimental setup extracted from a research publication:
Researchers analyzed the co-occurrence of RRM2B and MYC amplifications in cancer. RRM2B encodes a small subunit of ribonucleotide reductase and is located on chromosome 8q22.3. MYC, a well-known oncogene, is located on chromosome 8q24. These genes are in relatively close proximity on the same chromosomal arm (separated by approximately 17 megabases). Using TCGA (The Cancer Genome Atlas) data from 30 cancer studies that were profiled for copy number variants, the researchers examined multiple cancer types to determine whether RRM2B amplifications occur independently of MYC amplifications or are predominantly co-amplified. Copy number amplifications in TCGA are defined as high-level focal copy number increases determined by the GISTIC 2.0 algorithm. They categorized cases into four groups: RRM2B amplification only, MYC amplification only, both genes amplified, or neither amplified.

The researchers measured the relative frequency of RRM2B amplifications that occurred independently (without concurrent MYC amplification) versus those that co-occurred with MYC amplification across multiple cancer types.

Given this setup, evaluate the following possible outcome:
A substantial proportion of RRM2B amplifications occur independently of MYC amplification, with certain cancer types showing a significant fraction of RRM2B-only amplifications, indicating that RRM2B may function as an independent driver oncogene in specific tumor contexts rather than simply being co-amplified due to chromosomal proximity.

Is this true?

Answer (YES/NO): NO